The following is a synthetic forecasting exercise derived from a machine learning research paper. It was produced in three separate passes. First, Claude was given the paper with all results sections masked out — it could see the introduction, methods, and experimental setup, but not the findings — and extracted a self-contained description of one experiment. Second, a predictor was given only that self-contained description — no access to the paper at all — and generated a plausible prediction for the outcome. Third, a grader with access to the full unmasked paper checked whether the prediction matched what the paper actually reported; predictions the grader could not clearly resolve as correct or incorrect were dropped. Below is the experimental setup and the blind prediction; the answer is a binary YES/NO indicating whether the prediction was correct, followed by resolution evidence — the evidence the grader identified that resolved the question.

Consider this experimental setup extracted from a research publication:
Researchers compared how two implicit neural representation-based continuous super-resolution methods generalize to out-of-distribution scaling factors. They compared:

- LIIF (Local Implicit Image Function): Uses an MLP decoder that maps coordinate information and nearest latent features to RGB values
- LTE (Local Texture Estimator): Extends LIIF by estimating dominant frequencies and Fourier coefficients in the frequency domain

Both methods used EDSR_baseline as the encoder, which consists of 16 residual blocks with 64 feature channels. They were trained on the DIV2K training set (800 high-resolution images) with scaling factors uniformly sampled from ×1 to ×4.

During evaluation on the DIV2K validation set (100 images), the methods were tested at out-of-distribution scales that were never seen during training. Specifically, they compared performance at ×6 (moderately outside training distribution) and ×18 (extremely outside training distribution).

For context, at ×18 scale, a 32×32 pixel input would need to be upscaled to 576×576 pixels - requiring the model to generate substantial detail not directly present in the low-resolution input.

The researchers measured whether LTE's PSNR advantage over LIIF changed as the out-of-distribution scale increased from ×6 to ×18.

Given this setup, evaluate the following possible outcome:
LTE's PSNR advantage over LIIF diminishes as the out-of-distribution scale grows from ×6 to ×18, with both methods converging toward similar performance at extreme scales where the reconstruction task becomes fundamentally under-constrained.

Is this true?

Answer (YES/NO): NO